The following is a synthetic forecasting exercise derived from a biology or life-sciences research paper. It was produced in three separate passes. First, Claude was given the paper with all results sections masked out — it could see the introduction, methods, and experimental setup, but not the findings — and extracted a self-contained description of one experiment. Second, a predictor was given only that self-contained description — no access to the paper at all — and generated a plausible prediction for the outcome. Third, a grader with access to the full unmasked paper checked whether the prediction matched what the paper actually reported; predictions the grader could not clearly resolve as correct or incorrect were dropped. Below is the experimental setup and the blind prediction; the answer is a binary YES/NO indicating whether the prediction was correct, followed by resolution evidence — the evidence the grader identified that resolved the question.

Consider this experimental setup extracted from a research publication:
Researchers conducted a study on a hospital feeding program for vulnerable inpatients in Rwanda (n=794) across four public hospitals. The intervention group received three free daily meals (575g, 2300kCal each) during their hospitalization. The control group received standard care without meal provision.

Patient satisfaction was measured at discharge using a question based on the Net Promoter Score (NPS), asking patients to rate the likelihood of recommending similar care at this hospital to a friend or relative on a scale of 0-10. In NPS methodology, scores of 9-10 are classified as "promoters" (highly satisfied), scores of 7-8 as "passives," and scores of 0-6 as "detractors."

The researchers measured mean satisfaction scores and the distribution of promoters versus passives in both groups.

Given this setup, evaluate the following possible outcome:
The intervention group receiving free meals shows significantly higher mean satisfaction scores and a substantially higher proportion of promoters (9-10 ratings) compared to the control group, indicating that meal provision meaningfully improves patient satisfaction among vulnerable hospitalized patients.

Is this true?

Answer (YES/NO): NO